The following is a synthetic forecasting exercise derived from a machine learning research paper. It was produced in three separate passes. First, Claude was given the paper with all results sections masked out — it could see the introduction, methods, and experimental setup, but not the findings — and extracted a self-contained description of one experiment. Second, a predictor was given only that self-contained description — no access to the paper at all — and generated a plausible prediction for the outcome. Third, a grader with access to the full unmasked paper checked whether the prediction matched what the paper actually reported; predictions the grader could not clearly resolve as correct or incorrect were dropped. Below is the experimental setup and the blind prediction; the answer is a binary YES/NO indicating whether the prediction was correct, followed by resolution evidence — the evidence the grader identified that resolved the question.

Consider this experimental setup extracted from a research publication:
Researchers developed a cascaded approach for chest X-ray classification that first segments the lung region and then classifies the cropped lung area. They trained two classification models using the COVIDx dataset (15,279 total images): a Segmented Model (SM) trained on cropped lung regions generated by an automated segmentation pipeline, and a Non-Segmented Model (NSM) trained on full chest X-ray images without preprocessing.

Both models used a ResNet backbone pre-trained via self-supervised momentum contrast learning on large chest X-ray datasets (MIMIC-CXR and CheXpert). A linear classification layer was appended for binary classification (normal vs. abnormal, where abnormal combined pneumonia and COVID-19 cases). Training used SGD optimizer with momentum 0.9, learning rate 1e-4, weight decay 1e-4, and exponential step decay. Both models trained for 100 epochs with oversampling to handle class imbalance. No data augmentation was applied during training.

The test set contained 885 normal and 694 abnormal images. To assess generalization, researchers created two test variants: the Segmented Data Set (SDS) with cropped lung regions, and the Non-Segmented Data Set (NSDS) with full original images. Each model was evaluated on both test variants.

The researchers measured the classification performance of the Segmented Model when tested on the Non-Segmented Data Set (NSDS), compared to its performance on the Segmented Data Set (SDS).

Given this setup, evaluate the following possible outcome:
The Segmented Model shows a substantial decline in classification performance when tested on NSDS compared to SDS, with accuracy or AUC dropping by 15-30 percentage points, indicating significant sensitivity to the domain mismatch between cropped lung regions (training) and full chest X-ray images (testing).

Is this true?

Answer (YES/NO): NO